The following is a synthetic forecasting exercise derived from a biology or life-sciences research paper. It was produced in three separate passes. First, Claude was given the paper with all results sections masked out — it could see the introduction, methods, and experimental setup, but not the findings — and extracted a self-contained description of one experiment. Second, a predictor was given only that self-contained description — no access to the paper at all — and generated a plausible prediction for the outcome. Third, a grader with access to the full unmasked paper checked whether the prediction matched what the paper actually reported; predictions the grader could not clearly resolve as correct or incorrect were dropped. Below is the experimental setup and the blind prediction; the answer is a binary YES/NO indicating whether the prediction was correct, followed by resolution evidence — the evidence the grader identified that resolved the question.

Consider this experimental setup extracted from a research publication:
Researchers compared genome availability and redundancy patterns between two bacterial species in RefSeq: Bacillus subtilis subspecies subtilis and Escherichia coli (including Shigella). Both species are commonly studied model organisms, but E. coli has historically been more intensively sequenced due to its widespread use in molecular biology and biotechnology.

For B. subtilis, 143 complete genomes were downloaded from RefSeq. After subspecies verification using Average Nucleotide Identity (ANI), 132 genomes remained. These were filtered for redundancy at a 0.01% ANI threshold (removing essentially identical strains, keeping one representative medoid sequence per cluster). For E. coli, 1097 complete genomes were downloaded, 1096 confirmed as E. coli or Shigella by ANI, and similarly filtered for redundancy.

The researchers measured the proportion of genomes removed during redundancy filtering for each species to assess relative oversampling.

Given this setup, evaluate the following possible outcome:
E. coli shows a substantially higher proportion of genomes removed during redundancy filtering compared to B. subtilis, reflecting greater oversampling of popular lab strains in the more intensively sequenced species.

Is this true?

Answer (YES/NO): NO